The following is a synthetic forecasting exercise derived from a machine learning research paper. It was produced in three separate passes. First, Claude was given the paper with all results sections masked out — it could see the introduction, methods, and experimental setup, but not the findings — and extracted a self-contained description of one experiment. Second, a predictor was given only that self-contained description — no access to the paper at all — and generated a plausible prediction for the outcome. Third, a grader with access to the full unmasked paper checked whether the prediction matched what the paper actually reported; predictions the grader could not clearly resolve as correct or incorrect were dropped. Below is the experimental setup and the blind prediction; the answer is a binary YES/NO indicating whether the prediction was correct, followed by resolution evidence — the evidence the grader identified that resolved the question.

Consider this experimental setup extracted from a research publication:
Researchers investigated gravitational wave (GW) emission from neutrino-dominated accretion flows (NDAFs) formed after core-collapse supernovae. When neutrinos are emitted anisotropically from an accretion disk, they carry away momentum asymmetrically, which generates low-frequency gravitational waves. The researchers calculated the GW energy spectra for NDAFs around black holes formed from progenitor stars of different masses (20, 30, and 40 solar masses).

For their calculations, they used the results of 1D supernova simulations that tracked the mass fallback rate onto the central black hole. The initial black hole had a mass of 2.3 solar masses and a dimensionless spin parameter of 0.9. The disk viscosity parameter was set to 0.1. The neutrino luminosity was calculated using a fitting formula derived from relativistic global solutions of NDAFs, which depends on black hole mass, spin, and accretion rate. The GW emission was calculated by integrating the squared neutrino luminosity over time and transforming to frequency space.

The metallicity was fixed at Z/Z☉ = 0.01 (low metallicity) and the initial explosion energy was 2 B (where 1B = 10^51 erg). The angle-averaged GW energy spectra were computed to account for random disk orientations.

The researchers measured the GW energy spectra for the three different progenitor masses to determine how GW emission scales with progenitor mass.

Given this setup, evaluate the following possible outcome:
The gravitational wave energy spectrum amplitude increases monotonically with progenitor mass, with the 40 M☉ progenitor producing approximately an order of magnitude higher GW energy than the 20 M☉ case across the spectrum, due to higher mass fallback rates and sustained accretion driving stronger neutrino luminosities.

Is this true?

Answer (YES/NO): NO